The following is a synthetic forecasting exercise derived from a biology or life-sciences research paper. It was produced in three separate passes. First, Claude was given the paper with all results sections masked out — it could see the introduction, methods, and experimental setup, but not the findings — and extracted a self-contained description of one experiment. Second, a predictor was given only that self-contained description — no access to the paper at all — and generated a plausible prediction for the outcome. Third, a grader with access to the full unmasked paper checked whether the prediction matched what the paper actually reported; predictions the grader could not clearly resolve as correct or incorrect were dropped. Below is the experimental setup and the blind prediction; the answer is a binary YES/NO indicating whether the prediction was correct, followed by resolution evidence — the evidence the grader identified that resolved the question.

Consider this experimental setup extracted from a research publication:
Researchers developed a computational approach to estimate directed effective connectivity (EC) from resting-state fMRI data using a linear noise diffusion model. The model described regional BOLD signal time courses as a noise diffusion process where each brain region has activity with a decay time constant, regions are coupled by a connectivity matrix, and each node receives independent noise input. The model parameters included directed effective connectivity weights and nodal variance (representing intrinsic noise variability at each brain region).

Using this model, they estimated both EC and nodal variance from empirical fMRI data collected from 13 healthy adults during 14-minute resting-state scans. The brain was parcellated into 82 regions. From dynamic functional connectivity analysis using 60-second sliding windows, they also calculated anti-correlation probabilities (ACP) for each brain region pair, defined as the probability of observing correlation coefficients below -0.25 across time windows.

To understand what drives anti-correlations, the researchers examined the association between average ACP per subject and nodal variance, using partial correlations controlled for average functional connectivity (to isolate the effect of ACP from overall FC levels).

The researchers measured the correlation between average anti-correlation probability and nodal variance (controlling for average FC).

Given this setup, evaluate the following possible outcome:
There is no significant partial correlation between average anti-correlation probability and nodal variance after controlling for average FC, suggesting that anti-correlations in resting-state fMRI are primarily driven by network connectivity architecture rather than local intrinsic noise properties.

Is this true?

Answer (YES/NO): NO